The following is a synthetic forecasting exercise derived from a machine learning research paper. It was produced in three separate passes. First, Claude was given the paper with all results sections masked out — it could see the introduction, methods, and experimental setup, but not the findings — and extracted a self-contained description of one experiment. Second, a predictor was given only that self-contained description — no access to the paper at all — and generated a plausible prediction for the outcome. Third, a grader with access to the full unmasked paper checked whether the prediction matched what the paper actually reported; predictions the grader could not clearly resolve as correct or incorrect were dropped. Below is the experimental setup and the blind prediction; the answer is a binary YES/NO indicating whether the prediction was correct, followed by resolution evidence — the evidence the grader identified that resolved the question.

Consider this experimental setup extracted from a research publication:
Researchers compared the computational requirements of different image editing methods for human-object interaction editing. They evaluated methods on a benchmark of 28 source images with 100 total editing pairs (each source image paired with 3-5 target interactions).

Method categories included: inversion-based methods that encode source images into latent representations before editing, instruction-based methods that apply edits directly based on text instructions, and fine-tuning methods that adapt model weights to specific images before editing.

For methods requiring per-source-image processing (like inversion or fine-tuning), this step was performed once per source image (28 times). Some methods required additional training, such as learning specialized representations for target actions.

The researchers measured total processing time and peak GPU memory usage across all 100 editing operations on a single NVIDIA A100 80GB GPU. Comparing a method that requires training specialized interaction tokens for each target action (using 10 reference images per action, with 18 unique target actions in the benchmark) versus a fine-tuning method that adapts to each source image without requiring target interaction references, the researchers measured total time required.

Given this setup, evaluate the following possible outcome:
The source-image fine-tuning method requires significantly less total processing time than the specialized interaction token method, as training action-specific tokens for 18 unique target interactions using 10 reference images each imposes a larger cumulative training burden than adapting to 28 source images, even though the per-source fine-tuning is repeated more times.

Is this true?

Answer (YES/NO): YES